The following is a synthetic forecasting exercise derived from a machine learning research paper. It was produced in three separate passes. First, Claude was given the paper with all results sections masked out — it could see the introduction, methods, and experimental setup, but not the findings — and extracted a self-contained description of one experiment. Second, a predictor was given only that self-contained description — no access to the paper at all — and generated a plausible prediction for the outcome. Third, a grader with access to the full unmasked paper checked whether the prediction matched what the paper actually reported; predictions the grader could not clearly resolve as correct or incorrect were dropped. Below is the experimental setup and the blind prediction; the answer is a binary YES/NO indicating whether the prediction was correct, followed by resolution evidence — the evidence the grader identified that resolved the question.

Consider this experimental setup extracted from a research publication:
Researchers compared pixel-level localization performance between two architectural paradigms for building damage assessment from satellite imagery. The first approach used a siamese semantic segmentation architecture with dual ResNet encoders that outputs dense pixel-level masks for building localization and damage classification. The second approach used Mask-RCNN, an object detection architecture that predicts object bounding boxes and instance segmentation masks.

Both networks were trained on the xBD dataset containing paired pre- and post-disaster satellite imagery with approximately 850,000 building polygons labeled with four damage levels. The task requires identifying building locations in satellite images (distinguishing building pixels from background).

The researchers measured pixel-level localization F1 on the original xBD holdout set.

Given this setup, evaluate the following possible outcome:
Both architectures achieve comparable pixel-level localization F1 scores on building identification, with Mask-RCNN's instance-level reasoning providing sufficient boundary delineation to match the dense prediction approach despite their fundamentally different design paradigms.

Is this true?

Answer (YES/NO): NO